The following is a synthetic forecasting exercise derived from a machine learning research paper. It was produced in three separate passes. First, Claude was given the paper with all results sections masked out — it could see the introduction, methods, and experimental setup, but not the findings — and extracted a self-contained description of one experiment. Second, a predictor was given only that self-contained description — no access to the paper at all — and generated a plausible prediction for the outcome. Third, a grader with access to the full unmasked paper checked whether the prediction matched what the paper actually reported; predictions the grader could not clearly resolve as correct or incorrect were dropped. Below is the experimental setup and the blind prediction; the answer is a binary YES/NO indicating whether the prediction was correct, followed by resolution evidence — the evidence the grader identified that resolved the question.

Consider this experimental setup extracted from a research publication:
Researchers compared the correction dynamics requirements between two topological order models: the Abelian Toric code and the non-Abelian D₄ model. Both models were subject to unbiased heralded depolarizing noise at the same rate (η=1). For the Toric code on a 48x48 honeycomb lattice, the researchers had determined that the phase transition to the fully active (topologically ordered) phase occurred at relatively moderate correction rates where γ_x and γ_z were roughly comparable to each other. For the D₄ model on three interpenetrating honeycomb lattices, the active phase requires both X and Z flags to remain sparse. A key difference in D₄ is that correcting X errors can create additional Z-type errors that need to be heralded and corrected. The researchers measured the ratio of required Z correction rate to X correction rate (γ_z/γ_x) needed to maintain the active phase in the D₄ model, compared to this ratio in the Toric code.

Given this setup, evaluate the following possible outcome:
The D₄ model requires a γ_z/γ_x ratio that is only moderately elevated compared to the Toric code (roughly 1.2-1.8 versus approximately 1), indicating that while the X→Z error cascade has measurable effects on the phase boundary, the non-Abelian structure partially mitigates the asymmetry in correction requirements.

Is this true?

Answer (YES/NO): NO